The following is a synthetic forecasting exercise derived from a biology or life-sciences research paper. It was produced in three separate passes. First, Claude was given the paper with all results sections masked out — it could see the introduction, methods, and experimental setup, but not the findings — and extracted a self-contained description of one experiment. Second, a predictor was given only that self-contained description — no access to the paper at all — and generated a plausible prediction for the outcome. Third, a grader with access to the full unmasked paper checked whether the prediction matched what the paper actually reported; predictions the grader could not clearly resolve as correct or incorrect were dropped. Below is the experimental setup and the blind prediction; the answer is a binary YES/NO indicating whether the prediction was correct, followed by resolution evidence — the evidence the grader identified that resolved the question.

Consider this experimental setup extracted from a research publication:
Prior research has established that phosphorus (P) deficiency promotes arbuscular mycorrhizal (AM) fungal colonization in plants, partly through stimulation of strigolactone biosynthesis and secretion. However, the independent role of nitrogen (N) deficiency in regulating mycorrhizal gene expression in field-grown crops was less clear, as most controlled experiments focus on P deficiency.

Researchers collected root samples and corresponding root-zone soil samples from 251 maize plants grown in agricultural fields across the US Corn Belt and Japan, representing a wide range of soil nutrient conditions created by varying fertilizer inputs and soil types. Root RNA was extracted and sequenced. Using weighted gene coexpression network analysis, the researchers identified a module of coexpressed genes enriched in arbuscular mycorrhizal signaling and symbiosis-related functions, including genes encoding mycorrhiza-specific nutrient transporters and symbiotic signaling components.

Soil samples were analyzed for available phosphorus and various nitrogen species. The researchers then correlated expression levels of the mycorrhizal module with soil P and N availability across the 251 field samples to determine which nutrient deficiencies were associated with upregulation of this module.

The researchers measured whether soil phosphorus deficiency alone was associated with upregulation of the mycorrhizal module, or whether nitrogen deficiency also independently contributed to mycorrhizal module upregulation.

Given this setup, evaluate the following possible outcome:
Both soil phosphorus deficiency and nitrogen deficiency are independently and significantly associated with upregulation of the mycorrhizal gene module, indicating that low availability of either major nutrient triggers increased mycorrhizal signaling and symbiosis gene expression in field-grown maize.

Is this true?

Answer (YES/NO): YES